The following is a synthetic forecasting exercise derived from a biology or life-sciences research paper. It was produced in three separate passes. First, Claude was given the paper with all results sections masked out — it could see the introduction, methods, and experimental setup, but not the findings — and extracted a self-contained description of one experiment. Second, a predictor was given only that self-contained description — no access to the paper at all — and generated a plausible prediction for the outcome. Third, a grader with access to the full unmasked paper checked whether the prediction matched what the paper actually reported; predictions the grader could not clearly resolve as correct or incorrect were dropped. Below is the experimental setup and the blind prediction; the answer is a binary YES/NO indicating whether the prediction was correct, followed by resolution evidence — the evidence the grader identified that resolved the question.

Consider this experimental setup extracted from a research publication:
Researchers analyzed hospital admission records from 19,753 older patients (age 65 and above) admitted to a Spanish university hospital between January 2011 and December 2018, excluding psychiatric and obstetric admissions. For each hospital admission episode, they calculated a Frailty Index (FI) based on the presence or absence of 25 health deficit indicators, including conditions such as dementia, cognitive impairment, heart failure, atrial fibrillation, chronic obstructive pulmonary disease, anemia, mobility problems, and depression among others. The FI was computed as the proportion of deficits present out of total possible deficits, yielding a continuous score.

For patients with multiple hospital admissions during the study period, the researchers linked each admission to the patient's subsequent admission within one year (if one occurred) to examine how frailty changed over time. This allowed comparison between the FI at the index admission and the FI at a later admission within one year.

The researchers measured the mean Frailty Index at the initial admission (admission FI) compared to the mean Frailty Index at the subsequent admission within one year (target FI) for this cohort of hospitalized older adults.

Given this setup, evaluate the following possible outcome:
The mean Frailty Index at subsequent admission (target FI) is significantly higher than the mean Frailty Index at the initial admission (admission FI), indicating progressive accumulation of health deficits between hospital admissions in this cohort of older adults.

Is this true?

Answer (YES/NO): YES